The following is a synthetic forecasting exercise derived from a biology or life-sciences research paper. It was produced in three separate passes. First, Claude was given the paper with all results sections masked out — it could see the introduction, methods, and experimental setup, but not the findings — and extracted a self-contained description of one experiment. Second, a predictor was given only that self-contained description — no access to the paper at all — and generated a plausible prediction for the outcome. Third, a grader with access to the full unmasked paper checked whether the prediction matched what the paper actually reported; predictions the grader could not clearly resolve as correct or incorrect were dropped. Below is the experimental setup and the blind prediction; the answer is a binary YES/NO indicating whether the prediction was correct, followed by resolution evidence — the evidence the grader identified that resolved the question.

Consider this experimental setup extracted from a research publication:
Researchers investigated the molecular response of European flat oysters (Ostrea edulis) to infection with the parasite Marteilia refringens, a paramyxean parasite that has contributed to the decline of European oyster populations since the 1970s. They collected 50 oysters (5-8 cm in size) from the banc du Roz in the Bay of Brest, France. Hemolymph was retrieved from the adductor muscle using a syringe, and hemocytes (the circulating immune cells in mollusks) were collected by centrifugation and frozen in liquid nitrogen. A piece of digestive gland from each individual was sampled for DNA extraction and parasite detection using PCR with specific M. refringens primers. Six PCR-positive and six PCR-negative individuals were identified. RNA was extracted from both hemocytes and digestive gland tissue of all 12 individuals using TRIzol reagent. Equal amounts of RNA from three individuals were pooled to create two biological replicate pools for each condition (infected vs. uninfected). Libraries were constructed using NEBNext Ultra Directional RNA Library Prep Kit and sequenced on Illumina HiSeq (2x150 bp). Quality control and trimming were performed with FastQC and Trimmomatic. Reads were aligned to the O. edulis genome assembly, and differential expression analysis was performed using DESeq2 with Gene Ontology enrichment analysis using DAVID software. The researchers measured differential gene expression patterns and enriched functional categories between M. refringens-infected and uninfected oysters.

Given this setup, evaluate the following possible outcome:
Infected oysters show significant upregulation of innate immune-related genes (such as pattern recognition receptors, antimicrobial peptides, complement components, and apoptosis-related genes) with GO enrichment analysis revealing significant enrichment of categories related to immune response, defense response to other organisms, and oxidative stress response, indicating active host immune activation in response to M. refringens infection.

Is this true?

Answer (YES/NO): NO